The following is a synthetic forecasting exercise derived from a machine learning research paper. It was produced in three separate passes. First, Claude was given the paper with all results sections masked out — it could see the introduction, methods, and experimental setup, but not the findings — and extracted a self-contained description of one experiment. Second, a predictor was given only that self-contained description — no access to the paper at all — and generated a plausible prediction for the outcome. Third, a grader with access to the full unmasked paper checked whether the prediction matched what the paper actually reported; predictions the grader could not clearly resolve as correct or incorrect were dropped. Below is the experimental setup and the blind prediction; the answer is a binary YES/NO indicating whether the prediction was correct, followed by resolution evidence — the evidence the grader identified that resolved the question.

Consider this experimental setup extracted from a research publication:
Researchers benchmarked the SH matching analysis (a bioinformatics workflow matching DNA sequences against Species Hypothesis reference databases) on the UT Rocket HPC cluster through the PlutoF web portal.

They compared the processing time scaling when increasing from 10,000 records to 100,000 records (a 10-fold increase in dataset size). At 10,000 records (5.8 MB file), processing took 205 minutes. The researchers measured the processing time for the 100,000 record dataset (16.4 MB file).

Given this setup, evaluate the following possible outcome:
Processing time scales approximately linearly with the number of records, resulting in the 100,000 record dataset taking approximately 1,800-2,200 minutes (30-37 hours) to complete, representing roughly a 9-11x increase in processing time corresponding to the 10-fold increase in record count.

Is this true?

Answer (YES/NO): NO